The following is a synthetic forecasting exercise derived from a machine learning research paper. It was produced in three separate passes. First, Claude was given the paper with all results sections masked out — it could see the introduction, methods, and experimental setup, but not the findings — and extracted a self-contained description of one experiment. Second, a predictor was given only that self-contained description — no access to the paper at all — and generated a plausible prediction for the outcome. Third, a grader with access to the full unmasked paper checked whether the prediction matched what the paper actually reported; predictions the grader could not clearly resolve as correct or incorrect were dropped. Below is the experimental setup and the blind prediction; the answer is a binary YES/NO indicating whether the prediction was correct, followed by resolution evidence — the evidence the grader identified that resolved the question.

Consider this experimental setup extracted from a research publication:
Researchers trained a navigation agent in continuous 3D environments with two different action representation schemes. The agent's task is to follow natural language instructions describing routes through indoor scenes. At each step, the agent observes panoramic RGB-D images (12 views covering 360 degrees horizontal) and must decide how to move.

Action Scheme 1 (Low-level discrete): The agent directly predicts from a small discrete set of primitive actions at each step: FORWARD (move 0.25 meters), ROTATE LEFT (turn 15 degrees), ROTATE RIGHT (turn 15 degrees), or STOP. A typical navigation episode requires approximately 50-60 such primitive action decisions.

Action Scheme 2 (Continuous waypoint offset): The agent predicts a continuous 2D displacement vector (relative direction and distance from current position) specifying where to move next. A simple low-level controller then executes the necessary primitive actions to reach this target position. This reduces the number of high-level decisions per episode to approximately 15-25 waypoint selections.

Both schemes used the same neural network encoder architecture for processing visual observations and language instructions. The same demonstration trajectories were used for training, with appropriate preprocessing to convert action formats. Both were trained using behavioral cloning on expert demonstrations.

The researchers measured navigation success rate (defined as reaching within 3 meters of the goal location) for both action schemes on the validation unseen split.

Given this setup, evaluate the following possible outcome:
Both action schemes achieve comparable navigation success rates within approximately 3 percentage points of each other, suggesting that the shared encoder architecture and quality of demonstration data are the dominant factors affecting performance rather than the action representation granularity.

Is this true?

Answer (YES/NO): NO